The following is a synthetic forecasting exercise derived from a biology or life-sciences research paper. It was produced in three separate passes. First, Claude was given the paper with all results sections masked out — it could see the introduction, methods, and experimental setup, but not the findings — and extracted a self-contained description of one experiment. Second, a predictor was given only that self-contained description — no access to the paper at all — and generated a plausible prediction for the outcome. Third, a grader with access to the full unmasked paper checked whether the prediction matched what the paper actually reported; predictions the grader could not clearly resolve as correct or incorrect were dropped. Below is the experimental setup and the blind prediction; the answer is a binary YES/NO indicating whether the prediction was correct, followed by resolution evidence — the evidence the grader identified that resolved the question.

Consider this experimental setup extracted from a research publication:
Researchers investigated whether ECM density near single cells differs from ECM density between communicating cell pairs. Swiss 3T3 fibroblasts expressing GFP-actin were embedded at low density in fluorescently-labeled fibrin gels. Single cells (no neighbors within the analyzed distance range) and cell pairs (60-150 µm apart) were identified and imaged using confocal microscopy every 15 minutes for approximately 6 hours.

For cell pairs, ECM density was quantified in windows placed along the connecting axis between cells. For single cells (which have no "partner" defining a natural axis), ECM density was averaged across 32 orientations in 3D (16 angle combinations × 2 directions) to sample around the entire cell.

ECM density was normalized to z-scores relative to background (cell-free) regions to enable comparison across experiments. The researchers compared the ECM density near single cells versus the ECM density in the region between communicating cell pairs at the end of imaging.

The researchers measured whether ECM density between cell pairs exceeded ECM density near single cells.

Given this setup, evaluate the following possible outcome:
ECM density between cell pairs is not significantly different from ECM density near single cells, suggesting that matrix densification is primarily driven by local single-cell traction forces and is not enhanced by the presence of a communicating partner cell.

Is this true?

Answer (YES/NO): NO